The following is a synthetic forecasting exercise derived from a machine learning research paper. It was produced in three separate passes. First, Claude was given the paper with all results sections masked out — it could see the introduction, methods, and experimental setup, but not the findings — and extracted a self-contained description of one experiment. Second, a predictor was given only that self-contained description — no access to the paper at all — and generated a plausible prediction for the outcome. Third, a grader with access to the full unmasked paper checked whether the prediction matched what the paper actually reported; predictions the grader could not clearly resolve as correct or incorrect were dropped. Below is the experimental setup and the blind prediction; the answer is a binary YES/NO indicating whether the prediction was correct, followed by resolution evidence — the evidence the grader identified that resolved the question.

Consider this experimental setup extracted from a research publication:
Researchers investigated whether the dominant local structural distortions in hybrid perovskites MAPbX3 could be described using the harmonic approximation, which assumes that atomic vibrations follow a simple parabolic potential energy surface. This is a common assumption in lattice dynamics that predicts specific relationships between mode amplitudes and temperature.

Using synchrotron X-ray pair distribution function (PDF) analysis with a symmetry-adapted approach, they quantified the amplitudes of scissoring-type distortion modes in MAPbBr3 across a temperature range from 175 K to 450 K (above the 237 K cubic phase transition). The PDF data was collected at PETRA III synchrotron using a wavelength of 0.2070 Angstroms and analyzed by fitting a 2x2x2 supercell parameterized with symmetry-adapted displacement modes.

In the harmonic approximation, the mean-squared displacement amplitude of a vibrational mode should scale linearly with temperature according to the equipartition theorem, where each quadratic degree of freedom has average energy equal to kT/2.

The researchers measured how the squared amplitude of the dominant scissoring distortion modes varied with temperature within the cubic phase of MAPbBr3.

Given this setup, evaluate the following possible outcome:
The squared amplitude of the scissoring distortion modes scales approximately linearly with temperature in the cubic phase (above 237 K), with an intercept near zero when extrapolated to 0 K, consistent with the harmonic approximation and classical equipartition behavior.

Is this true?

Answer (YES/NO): NO